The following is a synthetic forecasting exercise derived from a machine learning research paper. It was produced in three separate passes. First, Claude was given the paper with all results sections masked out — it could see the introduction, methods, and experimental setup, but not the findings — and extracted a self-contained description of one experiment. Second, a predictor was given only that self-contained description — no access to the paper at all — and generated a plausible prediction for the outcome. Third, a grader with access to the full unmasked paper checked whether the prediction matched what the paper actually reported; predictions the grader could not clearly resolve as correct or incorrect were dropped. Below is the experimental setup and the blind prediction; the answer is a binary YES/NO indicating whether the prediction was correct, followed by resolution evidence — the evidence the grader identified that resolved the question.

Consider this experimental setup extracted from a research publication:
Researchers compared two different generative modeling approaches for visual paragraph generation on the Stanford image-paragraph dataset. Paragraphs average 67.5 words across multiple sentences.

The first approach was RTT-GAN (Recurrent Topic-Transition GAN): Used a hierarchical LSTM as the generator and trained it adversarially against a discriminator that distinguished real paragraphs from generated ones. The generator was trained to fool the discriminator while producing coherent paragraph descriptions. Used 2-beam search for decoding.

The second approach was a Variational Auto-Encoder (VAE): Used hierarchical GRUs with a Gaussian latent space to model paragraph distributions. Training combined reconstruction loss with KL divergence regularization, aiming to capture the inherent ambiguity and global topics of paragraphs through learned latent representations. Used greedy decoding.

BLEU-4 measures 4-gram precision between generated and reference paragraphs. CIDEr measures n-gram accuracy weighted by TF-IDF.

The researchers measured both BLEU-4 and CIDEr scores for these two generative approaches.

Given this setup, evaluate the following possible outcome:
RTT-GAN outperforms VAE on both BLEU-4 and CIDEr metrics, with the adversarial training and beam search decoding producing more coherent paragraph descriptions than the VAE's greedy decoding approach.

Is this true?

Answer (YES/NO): NO